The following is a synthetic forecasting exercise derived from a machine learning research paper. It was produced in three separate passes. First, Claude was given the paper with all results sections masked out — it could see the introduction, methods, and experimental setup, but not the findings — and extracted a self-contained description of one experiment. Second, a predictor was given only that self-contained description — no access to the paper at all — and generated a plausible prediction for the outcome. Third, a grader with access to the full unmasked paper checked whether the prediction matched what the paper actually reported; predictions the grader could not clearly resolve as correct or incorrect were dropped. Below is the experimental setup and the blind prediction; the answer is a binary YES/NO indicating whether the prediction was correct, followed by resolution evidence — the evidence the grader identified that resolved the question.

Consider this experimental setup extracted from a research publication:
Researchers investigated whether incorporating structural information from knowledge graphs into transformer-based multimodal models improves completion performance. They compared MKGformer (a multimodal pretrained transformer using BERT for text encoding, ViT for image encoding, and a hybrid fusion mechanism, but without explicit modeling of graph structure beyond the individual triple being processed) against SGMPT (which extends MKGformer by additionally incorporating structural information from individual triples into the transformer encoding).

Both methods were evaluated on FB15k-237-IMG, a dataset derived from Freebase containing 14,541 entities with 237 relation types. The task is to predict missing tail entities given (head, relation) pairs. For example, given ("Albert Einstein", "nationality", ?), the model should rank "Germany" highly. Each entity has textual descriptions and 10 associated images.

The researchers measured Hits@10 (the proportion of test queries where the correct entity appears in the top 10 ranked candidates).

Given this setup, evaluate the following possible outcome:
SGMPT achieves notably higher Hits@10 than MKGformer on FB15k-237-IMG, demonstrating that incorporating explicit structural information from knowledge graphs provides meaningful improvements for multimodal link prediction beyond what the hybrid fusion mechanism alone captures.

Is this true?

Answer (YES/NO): NO